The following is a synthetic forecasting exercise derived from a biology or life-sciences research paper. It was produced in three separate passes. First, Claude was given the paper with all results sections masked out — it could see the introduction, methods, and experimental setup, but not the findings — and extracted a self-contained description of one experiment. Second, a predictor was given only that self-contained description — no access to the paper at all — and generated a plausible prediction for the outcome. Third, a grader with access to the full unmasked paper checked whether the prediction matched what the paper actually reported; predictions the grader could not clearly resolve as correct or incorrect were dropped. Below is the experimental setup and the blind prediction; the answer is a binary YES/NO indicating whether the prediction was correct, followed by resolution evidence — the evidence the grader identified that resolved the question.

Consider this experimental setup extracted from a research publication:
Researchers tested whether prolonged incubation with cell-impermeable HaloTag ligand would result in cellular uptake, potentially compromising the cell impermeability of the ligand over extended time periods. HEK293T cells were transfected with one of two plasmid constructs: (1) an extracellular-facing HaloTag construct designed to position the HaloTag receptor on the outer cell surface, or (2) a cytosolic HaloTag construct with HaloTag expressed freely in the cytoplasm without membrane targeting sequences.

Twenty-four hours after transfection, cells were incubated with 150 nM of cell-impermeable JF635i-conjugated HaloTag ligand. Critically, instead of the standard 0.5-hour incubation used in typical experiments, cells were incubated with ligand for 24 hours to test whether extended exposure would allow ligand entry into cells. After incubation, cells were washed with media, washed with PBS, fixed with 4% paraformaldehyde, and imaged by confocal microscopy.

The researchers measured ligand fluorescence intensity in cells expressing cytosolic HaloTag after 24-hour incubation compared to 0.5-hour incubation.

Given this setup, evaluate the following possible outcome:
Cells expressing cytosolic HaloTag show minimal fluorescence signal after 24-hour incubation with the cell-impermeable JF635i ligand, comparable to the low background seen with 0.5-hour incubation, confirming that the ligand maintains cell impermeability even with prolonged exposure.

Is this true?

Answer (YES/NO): YES